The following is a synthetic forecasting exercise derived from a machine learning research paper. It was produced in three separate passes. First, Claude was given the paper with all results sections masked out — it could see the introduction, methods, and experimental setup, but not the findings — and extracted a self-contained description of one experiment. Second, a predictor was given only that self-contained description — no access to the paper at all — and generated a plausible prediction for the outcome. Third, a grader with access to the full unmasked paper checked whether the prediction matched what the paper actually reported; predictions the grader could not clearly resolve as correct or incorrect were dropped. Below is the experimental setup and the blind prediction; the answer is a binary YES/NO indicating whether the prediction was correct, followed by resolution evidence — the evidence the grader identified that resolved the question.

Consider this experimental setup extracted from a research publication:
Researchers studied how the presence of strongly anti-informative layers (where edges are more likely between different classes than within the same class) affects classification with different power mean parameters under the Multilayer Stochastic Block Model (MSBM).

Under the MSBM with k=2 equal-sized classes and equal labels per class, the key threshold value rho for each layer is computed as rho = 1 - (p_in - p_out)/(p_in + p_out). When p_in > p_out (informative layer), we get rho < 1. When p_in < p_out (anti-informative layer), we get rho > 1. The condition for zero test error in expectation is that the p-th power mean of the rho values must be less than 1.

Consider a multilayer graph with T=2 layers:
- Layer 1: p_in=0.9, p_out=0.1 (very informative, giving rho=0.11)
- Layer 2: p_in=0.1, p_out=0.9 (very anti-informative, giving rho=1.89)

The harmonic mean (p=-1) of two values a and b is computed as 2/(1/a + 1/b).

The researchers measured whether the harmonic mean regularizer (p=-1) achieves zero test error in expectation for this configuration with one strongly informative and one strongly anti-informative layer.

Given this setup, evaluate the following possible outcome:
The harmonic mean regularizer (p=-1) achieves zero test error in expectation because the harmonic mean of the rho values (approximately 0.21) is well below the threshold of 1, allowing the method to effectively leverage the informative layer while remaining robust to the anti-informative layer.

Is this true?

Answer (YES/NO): YES